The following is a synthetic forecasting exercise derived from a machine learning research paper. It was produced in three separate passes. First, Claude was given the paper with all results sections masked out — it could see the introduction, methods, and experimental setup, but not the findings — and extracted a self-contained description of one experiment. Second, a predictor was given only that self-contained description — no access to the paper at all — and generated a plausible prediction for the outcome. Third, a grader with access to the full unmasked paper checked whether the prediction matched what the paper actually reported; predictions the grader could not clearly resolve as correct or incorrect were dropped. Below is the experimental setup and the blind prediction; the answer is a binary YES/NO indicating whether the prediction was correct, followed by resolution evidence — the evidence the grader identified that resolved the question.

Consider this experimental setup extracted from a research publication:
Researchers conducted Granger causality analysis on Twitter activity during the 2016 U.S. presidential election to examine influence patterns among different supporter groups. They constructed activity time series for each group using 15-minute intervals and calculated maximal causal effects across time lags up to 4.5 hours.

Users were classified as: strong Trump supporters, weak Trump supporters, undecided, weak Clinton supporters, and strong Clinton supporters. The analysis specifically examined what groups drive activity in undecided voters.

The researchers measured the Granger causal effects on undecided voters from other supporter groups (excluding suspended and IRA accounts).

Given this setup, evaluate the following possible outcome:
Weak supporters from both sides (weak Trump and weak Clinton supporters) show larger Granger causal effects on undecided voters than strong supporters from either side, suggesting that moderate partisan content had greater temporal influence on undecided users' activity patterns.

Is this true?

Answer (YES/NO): YES